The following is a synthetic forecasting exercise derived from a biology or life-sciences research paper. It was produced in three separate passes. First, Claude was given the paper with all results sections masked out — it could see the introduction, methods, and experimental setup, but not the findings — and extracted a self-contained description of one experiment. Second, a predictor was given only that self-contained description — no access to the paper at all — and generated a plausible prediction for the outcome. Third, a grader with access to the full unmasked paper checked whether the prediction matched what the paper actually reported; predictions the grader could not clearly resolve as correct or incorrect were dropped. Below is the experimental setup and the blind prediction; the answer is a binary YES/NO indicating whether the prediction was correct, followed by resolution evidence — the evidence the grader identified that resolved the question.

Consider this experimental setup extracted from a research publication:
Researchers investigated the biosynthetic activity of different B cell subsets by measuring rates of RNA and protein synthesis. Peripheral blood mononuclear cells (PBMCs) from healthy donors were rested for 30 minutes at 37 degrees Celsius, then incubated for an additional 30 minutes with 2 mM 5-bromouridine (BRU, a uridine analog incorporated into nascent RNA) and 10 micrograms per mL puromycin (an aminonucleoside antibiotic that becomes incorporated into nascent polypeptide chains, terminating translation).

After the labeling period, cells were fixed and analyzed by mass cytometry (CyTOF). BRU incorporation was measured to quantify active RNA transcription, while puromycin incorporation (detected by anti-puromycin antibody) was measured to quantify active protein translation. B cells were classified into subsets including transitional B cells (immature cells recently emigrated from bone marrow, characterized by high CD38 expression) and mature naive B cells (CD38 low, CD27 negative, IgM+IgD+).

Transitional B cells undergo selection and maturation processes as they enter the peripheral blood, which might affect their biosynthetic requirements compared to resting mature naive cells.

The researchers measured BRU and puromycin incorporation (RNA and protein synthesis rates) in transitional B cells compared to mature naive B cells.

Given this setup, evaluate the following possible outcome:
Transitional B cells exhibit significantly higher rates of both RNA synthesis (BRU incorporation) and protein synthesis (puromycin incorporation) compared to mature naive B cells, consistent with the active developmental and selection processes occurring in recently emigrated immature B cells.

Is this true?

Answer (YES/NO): NO